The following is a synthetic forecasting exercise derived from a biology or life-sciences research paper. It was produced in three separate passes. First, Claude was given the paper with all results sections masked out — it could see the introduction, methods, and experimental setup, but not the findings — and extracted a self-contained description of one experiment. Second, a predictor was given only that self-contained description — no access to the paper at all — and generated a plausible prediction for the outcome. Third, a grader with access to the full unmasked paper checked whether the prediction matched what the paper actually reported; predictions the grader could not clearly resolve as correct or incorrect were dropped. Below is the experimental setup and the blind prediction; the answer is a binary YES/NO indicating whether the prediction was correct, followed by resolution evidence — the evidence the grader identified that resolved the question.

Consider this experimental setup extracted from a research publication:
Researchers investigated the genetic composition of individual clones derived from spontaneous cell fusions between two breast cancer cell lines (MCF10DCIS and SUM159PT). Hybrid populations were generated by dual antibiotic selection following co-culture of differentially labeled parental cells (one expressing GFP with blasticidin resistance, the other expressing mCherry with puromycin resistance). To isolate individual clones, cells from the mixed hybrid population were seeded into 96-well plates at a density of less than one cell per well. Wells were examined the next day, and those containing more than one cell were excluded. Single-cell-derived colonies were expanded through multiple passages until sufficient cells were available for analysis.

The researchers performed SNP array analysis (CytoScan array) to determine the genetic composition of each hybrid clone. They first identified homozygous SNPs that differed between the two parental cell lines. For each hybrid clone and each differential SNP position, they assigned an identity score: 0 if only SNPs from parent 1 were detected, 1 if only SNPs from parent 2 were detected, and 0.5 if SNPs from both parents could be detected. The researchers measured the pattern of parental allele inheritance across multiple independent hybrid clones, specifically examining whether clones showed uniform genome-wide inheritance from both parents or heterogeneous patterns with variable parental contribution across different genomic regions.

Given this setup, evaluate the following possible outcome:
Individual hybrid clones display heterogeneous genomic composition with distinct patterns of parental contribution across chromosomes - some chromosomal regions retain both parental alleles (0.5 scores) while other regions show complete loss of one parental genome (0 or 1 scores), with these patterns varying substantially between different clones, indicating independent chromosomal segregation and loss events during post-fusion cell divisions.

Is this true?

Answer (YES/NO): YES